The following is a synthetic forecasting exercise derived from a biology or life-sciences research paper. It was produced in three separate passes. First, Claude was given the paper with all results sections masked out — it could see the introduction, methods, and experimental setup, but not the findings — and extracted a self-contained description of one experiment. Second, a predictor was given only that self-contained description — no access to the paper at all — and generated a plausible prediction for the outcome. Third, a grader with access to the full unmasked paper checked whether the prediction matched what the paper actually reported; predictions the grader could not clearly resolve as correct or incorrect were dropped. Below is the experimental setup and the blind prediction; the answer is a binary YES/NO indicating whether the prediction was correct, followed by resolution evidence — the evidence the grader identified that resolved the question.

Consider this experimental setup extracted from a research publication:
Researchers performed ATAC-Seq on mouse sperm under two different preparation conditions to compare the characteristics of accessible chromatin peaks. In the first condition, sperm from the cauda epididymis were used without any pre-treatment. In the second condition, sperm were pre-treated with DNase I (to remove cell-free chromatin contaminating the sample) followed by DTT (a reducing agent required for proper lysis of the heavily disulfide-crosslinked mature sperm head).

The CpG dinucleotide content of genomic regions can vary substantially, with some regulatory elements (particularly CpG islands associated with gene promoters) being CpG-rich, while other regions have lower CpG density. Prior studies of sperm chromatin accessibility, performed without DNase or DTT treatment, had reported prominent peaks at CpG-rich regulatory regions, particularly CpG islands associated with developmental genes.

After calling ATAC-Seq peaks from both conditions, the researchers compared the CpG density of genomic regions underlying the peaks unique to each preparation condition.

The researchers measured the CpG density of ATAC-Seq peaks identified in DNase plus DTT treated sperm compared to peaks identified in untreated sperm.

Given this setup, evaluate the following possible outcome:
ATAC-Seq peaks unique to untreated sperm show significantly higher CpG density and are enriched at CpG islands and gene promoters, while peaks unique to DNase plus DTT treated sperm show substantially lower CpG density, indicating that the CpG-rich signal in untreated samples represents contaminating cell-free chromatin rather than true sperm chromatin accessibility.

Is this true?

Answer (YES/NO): YES